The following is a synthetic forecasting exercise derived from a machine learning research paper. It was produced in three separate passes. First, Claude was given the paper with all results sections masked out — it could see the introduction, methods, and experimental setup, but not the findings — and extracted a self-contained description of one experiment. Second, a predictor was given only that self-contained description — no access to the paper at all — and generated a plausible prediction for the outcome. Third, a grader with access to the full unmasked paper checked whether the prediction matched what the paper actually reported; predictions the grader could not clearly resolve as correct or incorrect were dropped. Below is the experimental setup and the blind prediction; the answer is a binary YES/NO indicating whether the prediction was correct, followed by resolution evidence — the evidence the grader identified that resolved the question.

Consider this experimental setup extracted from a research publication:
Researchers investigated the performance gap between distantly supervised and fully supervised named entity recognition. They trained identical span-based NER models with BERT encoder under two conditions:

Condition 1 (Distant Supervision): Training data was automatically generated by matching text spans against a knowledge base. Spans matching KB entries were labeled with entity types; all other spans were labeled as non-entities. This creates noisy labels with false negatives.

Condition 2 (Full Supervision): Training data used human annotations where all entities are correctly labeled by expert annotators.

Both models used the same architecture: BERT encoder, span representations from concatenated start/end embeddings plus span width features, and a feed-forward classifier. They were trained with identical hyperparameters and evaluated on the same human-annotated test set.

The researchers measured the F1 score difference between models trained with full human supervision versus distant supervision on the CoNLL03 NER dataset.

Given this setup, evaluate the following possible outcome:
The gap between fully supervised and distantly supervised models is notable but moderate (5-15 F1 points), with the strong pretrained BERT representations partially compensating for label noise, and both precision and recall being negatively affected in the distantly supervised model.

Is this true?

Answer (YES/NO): NO